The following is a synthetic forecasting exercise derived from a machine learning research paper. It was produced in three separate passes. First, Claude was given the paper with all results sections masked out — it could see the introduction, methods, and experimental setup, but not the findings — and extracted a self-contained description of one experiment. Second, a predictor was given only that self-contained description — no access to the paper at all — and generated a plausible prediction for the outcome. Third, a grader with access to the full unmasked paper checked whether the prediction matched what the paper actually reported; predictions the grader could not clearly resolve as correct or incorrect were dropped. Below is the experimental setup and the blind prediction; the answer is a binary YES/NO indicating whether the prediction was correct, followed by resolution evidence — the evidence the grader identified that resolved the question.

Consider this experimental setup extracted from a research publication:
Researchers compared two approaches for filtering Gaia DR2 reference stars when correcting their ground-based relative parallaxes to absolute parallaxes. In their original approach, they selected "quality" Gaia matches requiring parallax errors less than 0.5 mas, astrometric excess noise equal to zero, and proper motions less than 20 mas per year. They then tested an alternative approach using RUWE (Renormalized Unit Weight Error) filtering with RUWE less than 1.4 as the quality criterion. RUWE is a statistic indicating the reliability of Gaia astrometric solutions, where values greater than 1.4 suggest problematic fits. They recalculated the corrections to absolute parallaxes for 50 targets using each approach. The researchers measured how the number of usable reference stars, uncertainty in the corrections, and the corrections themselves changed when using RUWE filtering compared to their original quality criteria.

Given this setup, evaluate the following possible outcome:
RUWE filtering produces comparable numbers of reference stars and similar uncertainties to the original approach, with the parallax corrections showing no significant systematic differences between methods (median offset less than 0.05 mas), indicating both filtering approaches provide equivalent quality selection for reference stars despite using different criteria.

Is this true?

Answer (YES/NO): NO